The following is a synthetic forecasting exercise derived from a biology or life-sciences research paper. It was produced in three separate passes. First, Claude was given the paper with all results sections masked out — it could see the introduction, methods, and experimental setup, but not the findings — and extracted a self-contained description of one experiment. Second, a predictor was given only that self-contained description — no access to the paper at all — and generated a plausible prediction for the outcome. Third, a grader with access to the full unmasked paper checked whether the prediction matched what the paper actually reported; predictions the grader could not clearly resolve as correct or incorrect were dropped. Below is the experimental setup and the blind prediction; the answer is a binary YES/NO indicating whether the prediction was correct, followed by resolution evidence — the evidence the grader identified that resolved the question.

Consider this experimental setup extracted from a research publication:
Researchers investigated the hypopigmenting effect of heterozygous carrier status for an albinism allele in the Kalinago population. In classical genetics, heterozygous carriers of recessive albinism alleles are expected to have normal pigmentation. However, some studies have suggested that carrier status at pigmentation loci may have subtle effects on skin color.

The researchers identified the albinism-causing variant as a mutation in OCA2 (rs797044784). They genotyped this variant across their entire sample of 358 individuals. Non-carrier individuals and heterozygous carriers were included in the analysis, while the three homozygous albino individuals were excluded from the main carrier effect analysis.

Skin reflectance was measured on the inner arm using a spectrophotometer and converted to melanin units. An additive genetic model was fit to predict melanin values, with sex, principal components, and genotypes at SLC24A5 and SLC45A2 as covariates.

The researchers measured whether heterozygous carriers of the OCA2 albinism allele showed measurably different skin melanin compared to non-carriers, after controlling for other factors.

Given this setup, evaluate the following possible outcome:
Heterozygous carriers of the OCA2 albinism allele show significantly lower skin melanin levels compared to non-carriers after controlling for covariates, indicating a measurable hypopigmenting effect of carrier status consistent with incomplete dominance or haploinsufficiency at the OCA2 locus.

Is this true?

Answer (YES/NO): YES